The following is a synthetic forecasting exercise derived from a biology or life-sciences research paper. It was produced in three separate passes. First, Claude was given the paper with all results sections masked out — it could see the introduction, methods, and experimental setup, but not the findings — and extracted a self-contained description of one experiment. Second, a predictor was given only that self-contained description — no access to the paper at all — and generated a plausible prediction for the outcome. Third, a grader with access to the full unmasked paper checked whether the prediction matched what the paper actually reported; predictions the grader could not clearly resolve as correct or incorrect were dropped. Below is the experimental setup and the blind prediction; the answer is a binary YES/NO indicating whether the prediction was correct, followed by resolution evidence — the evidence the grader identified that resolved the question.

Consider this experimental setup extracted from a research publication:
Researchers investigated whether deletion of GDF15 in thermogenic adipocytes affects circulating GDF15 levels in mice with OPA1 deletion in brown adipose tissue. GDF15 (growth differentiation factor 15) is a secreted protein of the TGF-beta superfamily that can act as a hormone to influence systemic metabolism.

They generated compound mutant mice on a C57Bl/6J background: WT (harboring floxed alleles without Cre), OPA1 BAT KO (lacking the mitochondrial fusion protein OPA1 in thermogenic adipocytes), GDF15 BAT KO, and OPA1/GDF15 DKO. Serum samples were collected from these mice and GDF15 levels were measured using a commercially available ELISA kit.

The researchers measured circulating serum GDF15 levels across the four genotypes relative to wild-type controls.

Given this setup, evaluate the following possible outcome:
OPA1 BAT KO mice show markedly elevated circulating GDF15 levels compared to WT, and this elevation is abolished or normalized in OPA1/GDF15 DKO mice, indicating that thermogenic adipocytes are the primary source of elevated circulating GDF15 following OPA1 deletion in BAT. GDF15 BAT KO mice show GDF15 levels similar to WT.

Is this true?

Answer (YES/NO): YES